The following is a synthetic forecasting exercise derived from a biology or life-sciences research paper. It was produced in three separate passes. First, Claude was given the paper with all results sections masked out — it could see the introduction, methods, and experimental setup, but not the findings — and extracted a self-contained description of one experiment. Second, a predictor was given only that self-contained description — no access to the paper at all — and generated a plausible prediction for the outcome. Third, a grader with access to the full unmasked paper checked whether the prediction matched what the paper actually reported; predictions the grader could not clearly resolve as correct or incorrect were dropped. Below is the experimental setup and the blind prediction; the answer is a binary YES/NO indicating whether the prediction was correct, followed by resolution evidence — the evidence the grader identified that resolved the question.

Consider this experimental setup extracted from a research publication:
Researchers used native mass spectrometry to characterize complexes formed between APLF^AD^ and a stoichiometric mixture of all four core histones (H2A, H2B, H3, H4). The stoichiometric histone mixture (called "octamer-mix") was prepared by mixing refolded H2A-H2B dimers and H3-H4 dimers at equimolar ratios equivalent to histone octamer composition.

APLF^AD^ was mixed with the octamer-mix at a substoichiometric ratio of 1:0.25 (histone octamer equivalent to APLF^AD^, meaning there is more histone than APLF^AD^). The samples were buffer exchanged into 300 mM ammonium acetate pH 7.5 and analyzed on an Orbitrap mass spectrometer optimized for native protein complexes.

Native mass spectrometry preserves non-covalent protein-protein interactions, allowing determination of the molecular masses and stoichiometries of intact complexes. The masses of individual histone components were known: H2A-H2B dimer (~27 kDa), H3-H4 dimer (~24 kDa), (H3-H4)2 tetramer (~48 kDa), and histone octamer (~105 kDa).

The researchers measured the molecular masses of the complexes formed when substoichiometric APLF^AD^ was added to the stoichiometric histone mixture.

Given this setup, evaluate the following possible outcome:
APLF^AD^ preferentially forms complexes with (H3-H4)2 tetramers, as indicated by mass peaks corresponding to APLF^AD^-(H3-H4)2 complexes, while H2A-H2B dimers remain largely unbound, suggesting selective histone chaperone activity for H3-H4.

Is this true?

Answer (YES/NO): NO